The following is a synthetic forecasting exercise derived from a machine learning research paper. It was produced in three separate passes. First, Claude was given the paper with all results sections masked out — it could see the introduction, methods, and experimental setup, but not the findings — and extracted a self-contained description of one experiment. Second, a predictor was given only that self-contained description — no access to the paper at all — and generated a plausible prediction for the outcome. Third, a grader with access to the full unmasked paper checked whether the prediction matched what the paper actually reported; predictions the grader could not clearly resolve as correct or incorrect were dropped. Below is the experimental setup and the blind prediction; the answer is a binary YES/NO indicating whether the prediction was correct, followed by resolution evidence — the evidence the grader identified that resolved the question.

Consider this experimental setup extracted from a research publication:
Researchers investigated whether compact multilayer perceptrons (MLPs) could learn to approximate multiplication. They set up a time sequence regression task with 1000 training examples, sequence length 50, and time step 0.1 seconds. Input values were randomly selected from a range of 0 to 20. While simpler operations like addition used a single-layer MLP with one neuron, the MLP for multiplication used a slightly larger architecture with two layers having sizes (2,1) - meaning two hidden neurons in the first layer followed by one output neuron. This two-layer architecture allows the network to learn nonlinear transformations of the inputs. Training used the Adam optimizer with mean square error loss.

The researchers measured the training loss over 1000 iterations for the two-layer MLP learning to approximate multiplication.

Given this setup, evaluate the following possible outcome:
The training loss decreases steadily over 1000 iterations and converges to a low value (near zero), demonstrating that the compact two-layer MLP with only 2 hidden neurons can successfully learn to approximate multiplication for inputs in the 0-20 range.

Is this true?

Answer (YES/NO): NO